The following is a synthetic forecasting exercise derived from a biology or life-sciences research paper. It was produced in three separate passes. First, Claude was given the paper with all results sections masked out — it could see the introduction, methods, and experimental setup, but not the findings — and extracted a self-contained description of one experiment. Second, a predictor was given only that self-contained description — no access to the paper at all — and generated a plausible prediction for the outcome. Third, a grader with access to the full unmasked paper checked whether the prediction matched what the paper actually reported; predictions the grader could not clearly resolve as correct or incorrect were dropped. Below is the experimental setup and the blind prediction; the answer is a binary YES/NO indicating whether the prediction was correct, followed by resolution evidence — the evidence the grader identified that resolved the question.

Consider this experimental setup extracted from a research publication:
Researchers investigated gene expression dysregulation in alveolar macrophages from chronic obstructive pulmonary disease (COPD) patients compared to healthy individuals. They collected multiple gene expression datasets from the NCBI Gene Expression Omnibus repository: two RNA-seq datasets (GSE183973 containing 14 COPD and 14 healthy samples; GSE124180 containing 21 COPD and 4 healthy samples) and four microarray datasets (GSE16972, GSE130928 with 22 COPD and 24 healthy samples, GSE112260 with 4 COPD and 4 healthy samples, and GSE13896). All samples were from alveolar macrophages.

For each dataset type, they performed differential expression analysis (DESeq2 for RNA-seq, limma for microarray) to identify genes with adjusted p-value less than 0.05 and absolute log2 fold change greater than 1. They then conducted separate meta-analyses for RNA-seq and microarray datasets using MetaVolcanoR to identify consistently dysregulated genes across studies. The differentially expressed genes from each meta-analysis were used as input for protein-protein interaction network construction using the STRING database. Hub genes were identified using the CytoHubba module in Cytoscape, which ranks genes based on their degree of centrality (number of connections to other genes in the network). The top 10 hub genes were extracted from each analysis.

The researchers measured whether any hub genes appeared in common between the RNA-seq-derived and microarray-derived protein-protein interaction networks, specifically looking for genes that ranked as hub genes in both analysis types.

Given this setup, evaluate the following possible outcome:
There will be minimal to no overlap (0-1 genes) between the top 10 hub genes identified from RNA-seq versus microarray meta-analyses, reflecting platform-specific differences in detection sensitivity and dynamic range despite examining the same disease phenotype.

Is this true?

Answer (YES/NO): NO